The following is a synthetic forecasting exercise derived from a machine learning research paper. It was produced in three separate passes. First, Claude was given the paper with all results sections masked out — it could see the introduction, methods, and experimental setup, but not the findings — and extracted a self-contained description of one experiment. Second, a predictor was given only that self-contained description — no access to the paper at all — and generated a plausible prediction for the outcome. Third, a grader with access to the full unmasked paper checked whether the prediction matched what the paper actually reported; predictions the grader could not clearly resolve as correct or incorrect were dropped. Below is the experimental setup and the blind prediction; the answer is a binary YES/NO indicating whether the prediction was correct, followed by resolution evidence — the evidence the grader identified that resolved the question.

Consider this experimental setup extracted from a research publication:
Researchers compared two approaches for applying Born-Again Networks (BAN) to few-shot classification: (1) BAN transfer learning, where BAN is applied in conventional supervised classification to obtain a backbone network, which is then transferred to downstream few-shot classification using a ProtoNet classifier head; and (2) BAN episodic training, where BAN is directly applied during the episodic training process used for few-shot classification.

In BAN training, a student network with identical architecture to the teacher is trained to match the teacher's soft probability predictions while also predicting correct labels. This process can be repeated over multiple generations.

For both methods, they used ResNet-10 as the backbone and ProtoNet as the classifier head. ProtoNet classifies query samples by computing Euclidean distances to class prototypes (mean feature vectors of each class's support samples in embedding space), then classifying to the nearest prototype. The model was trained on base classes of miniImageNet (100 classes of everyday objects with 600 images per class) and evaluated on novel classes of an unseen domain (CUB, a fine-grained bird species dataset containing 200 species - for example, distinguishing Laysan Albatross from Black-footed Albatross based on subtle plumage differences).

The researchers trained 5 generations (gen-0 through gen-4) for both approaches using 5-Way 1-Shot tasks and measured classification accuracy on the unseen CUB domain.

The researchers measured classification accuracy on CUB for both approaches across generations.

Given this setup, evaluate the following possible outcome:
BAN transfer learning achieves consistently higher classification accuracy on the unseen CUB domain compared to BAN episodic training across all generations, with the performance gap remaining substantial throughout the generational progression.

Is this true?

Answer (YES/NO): NO